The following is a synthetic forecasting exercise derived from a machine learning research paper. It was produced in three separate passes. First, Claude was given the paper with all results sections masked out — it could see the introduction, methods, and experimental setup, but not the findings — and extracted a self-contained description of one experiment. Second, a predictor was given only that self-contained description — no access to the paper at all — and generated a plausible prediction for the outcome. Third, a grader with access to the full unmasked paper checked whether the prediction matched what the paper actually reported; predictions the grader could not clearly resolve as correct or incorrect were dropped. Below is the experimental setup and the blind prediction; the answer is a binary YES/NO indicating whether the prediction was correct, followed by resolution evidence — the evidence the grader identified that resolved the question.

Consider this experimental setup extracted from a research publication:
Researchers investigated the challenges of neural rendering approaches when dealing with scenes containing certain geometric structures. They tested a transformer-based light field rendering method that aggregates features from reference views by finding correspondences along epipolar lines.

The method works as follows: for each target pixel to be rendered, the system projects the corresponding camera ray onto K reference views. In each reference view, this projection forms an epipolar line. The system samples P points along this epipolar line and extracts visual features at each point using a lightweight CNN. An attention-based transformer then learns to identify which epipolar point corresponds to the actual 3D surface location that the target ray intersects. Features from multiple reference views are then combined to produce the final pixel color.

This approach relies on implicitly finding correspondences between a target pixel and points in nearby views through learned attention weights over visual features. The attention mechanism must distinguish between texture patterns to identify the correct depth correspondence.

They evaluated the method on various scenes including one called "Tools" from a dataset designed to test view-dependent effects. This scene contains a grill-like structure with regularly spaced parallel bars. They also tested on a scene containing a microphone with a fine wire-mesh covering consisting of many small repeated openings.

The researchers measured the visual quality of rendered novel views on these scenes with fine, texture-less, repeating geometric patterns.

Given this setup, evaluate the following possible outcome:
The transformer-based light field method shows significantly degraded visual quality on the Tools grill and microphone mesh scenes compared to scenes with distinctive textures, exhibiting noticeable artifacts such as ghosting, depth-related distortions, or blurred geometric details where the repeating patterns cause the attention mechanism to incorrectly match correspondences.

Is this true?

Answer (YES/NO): YES